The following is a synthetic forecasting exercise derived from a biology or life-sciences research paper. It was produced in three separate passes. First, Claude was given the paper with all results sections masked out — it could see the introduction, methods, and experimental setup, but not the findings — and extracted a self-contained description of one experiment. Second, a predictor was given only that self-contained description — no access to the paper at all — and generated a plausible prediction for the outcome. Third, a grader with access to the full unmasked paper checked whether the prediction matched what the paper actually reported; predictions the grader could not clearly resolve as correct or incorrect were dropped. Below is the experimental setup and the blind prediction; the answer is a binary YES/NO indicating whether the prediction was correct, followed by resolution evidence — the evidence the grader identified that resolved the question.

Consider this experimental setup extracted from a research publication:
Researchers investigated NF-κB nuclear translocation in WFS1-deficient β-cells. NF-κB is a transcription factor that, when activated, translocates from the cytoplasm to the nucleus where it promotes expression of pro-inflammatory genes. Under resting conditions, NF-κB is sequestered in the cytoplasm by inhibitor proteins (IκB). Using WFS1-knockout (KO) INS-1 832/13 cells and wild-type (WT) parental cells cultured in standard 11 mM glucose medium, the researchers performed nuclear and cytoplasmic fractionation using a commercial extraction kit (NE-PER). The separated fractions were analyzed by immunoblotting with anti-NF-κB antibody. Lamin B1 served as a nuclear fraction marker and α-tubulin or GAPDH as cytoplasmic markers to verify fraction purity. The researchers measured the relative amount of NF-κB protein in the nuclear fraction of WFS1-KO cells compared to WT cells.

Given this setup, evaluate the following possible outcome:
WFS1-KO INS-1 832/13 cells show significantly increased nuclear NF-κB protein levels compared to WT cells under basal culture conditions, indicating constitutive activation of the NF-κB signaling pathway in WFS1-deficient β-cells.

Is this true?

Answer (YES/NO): NO